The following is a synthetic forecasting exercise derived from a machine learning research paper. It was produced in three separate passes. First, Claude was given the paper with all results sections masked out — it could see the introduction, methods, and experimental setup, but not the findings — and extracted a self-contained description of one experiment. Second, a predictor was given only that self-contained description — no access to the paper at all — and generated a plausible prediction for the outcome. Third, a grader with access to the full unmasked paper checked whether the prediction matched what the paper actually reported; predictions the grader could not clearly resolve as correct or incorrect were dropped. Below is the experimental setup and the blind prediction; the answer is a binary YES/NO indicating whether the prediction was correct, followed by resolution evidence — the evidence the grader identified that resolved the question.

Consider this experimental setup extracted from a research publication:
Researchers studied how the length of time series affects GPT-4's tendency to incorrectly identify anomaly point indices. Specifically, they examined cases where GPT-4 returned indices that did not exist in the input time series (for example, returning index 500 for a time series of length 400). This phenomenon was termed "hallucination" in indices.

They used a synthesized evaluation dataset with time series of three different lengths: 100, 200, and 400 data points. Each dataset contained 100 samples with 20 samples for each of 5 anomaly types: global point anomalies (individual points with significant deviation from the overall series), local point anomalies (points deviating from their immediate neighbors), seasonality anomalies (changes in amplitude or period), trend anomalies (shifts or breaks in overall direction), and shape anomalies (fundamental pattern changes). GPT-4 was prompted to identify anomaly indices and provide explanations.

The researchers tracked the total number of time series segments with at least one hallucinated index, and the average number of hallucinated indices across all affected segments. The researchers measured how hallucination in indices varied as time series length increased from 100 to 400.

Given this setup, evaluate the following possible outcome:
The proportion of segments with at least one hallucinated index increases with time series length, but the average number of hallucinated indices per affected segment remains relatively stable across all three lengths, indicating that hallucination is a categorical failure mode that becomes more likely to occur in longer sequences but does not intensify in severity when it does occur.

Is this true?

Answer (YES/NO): NO